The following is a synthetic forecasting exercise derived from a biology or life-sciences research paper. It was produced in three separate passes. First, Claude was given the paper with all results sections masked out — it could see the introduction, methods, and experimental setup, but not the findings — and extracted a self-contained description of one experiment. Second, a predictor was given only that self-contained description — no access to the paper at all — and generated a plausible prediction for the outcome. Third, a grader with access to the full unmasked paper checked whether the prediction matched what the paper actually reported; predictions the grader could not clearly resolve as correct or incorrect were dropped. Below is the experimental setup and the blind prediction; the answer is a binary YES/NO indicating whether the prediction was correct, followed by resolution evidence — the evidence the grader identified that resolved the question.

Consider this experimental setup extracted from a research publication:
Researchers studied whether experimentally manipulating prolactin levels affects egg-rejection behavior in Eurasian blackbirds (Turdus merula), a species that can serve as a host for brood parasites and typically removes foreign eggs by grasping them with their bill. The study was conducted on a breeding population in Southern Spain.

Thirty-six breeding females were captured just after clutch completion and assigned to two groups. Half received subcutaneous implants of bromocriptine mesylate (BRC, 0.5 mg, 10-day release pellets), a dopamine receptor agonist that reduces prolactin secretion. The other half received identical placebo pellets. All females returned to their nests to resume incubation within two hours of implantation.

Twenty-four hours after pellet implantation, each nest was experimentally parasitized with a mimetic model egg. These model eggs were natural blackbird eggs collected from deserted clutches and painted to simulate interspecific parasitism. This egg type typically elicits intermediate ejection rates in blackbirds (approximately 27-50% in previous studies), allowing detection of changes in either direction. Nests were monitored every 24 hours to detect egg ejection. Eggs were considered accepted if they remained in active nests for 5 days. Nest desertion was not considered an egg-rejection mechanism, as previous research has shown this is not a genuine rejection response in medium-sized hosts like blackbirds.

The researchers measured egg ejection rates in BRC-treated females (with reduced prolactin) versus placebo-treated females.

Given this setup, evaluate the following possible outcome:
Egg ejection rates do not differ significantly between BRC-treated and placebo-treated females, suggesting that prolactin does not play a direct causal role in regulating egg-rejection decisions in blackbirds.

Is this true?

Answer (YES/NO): NO